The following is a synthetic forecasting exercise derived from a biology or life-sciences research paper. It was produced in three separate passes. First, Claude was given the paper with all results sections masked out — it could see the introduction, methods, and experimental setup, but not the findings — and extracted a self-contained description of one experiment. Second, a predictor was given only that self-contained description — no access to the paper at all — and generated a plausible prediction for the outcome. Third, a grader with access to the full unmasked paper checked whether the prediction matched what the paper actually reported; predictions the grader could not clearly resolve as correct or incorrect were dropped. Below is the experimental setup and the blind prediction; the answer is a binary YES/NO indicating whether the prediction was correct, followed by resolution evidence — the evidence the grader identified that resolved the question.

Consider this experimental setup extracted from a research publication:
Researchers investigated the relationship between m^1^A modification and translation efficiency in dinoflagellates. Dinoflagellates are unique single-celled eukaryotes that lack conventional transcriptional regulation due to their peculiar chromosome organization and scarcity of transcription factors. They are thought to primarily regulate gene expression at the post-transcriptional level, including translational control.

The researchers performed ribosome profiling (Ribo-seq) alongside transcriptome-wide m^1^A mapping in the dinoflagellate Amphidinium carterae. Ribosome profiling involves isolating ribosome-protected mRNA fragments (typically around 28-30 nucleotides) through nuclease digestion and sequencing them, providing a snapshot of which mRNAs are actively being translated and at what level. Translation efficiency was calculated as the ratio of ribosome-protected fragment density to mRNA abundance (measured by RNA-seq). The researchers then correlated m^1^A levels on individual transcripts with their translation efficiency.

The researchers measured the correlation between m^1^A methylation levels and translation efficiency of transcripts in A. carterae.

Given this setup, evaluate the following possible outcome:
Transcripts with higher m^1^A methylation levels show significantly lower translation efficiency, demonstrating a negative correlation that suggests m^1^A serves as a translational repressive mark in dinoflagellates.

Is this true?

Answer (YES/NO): YES